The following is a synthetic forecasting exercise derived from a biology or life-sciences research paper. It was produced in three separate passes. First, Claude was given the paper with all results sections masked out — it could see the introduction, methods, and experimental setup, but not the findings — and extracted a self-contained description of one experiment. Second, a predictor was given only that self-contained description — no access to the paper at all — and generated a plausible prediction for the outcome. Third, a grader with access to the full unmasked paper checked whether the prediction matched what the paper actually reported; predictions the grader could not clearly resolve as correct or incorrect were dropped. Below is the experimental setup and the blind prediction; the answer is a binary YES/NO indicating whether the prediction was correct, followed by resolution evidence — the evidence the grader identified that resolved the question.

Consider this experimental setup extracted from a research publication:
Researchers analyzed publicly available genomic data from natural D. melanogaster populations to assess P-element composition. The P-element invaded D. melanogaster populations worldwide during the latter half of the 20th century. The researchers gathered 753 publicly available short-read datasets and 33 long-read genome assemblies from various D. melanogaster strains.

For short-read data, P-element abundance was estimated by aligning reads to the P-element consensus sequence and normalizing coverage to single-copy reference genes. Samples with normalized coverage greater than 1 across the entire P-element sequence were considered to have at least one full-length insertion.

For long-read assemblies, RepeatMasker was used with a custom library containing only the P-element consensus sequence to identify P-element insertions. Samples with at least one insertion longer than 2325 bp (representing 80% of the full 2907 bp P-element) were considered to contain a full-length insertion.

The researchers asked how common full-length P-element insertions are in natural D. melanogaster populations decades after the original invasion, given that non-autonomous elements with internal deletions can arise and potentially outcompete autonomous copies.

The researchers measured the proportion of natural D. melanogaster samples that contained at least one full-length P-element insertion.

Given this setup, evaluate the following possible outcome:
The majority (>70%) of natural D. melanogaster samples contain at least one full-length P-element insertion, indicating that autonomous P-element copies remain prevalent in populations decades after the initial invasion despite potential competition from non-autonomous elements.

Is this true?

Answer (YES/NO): NO